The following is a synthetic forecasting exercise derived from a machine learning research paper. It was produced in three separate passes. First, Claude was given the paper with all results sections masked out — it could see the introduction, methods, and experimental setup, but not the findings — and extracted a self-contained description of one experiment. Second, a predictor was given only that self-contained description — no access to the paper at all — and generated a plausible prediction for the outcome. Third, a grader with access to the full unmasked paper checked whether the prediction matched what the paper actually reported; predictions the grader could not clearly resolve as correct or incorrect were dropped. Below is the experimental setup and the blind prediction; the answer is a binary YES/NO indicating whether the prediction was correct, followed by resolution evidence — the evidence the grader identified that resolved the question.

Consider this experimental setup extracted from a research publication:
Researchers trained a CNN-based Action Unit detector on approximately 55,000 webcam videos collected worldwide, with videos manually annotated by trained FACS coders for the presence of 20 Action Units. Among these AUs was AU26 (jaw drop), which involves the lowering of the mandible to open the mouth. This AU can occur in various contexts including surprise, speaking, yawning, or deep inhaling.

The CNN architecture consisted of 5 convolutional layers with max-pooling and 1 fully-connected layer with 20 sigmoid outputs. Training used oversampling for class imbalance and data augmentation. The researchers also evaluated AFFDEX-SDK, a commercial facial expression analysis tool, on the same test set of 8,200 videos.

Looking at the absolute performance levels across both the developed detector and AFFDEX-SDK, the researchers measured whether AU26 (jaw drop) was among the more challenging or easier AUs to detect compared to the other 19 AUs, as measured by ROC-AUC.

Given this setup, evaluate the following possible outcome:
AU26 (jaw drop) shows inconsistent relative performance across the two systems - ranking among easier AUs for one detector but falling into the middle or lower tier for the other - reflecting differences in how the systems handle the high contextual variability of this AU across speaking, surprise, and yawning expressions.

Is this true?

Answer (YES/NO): NO